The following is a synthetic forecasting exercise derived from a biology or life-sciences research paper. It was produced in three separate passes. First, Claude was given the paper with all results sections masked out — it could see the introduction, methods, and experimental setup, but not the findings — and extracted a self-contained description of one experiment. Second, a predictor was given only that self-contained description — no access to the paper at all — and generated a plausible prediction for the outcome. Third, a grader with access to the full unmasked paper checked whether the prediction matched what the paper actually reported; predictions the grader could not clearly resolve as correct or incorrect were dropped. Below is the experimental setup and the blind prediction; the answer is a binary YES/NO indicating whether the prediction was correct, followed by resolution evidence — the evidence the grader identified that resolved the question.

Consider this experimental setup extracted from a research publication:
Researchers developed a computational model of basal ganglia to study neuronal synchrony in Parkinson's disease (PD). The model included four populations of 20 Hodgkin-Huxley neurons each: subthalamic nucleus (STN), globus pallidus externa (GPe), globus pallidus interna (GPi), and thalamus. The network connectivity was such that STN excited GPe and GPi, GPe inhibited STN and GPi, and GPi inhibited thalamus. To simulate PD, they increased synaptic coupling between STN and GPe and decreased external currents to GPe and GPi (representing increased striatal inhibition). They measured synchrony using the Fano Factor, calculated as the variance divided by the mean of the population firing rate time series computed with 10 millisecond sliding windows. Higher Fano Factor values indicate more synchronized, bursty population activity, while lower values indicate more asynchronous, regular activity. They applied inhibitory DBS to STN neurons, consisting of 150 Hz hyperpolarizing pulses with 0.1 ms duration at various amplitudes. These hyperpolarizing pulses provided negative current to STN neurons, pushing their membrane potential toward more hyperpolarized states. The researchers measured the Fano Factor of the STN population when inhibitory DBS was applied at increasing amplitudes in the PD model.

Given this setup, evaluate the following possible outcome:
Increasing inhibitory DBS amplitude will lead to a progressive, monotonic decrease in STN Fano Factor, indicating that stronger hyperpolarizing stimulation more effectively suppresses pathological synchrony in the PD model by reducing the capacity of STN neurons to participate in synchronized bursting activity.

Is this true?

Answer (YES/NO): NO